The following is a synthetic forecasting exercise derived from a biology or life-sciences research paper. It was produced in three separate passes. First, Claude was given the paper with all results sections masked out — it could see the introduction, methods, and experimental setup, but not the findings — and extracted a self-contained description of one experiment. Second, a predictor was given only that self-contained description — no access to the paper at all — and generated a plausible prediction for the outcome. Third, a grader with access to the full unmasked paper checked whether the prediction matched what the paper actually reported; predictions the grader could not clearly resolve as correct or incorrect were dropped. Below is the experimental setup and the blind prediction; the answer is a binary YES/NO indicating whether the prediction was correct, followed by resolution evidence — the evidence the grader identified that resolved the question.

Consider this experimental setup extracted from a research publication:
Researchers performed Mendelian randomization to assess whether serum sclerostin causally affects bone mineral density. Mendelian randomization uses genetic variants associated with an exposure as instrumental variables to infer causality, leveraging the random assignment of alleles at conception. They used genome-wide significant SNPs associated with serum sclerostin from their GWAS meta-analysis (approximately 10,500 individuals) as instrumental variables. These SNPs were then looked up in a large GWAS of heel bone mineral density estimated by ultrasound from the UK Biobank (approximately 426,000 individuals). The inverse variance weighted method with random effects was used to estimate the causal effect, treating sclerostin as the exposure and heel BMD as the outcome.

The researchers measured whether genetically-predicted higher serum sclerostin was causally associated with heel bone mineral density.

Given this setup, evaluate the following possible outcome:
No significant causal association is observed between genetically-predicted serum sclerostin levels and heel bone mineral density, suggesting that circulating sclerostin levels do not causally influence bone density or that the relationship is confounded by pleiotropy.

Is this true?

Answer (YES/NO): NO